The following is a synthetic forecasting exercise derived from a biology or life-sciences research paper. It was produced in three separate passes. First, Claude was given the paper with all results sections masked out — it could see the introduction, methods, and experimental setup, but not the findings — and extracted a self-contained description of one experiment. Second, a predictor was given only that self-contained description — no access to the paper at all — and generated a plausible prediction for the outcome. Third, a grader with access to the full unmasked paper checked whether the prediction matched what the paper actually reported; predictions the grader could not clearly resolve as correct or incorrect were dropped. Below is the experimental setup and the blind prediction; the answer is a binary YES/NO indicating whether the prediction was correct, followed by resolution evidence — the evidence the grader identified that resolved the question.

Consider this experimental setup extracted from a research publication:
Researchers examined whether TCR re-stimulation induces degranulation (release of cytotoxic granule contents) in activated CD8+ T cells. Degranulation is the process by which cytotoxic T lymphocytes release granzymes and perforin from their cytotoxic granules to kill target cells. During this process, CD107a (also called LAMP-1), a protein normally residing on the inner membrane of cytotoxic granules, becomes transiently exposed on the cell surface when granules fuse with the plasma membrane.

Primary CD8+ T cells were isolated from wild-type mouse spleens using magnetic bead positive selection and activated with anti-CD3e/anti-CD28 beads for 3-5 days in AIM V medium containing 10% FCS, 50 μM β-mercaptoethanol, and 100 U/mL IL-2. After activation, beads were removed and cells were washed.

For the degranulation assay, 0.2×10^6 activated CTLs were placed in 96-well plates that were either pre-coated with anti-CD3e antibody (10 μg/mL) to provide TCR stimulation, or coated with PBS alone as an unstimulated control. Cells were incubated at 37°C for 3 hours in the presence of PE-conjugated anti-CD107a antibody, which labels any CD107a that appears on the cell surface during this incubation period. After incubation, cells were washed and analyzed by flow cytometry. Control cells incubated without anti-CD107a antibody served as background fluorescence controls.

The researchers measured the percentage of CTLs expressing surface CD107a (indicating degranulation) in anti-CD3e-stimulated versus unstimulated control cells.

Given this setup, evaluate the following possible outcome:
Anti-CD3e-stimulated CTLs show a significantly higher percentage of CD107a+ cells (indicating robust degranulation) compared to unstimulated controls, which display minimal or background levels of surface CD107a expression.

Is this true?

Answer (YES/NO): YES